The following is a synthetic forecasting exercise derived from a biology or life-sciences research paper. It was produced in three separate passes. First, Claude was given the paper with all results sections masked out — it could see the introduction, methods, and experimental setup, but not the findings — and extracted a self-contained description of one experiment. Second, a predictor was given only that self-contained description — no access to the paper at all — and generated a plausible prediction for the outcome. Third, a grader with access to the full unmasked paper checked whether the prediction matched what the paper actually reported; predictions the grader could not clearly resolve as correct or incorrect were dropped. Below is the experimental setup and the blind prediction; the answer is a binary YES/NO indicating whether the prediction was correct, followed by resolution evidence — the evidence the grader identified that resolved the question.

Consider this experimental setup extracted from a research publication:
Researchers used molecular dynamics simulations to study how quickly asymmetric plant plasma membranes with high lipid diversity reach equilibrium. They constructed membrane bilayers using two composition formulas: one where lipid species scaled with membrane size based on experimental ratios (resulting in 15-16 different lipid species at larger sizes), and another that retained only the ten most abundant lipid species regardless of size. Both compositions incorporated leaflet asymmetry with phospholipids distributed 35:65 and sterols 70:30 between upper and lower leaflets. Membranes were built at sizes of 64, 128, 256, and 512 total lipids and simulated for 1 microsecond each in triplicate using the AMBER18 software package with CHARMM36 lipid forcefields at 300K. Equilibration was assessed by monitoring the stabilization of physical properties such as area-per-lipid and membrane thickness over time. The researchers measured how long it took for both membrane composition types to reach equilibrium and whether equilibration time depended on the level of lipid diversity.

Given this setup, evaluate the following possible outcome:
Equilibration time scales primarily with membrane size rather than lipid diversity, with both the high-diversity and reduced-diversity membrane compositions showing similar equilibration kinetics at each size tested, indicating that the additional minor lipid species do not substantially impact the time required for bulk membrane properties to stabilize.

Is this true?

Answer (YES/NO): NO